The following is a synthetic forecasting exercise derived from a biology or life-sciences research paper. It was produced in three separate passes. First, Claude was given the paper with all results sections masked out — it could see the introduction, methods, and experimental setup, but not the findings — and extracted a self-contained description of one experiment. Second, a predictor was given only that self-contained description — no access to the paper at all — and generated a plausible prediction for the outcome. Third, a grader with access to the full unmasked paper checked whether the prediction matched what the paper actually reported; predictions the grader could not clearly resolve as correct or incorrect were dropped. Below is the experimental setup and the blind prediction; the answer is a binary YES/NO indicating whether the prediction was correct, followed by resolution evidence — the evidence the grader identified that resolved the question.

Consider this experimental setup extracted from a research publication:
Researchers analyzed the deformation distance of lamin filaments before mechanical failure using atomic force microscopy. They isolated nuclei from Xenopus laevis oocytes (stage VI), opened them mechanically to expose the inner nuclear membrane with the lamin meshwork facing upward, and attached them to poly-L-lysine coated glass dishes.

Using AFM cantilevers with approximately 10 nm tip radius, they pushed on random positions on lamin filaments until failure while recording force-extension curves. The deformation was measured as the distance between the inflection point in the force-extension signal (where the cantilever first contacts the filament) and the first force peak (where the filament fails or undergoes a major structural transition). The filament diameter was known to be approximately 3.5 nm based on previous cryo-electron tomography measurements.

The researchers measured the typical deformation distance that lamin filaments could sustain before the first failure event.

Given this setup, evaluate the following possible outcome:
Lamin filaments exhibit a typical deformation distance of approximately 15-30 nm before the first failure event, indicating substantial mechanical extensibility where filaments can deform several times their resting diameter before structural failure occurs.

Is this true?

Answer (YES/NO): NO